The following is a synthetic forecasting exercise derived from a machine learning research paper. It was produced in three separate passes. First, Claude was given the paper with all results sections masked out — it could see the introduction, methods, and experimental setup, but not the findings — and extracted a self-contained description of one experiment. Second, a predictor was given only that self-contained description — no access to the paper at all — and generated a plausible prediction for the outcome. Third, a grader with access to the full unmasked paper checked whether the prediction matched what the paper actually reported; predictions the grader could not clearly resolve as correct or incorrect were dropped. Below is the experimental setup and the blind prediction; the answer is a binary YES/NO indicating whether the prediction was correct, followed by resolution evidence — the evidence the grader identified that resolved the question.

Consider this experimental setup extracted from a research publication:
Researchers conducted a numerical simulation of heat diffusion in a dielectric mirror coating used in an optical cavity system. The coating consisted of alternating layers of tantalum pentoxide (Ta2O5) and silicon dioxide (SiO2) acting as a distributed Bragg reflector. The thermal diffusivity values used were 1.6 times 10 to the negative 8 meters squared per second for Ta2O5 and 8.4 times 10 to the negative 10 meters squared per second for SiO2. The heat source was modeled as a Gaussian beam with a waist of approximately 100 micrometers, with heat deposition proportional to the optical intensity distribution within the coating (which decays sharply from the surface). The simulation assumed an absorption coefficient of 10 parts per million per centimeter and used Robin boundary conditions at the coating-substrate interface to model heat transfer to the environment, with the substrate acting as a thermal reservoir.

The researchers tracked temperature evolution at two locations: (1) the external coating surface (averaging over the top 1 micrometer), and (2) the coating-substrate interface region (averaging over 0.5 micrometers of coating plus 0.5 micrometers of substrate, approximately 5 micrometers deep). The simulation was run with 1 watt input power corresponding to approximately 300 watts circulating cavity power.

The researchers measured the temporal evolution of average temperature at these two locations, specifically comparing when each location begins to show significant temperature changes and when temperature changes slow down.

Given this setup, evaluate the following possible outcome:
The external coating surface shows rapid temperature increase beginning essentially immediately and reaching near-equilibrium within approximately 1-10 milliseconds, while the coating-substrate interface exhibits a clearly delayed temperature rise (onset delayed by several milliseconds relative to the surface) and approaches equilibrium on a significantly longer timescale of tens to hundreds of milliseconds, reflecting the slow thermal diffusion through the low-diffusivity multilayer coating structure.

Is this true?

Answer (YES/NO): NO